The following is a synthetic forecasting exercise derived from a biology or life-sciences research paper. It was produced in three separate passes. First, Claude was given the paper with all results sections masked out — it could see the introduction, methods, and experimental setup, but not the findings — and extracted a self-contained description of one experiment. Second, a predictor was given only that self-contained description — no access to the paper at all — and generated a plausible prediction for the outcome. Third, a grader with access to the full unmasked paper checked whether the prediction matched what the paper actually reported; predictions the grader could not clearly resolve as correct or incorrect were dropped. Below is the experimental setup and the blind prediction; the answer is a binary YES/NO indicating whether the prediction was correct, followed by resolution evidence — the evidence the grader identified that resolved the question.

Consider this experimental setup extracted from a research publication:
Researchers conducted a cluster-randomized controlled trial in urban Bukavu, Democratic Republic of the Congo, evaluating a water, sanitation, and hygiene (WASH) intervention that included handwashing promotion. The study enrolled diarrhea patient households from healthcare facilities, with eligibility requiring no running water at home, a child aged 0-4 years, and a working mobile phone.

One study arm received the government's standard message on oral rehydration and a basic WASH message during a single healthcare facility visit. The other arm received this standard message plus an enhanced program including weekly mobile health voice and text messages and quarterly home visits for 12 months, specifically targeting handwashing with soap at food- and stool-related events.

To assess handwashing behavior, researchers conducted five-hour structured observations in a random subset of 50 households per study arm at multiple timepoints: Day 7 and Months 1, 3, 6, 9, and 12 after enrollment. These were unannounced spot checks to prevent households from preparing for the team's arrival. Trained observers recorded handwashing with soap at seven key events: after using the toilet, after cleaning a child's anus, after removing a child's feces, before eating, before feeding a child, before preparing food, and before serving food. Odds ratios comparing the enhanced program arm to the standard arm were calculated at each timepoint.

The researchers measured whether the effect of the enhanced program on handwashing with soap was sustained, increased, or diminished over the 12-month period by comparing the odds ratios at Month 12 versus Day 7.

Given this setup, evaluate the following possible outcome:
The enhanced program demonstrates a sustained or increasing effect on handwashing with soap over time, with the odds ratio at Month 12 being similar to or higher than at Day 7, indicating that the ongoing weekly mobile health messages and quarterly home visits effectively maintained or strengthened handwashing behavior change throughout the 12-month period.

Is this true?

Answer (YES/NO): YES